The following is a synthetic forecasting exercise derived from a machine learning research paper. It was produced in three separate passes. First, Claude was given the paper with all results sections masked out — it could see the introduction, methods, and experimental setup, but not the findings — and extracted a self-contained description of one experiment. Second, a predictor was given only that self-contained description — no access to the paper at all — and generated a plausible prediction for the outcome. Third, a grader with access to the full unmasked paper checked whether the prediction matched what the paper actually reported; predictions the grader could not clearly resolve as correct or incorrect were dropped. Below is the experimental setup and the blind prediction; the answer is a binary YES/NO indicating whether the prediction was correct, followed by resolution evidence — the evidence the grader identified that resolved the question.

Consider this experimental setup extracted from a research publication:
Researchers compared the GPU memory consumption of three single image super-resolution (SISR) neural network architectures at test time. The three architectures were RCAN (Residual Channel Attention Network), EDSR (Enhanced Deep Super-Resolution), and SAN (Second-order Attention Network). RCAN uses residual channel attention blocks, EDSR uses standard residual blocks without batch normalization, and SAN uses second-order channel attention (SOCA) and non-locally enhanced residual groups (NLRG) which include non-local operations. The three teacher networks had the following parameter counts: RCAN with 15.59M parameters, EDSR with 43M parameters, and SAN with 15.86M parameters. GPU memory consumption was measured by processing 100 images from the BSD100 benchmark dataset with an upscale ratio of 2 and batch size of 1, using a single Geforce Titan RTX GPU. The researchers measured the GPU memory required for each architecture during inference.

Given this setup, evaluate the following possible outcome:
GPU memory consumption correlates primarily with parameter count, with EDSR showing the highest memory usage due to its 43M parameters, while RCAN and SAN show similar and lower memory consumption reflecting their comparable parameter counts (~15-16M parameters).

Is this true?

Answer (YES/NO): NO